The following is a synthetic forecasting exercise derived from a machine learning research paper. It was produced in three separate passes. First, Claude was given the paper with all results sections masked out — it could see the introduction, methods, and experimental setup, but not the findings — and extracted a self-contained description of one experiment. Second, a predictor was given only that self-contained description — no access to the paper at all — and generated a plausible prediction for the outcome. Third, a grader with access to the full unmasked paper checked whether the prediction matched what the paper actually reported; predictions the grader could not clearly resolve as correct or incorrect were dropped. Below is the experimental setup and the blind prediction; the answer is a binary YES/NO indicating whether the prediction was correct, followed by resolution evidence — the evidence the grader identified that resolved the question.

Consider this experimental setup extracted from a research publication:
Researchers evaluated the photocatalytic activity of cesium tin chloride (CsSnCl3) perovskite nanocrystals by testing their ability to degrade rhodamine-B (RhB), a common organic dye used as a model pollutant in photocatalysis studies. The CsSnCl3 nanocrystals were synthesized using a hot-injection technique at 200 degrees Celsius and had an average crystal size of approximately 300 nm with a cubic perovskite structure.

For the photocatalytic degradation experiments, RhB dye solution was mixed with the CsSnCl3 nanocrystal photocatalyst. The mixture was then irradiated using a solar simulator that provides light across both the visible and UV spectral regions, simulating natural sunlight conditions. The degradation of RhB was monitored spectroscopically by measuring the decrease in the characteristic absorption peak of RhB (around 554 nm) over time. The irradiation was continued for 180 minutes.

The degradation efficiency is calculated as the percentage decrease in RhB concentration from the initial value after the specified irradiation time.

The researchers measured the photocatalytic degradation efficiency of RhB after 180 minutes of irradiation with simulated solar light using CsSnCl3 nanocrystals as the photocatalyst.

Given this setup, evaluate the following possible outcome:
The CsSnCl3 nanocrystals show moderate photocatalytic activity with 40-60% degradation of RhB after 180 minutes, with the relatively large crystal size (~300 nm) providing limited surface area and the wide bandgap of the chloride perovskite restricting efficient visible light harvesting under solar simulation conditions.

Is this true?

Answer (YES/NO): YES